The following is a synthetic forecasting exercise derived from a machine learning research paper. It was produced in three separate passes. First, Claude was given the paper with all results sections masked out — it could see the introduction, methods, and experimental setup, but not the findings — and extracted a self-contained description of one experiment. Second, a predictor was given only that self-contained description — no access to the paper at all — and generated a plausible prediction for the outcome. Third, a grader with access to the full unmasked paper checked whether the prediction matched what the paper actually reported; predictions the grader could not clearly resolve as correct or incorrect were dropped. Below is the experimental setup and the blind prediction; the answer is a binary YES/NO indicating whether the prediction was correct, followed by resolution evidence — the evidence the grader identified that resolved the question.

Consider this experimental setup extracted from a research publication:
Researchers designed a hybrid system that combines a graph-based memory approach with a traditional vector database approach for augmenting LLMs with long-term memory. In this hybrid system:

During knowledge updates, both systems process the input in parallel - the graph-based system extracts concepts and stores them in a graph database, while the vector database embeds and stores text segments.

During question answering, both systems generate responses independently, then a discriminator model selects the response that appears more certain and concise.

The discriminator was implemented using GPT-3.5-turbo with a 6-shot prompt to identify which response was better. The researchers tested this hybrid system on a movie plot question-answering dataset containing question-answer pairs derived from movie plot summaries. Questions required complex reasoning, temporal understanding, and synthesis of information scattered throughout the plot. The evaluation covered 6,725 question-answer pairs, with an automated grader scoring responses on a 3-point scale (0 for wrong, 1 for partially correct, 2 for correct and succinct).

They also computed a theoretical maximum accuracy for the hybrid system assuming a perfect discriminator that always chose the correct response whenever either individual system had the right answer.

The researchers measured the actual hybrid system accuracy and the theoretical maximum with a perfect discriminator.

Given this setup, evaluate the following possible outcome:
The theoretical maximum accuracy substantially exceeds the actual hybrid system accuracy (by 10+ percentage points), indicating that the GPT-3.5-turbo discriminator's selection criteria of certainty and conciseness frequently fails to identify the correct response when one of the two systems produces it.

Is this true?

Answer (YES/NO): YES